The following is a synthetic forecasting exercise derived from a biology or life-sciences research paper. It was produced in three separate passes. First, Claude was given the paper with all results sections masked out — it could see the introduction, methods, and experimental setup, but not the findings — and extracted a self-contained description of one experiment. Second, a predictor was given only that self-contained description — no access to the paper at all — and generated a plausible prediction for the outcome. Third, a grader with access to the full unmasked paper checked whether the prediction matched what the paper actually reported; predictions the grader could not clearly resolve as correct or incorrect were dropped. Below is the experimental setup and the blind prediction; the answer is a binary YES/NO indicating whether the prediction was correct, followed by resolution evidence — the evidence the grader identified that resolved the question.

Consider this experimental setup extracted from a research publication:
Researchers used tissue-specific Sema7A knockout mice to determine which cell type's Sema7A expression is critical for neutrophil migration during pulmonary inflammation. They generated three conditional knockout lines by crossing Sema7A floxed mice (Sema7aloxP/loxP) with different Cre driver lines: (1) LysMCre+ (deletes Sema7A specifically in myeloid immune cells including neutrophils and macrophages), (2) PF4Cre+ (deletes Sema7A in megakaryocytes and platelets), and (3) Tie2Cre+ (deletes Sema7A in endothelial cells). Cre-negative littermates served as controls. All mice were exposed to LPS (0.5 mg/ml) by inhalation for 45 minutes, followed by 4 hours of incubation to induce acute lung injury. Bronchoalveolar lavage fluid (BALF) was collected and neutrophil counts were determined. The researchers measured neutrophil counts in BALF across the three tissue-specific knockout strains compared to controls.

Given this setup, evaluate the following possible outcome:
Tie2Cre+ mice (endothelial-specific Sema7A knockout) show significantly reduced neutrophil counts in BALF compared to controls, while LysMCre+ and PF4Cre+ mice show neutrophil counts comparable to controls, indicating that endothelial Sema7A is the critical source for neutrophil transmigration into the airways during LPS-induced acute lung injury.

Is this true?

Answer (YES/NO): NO